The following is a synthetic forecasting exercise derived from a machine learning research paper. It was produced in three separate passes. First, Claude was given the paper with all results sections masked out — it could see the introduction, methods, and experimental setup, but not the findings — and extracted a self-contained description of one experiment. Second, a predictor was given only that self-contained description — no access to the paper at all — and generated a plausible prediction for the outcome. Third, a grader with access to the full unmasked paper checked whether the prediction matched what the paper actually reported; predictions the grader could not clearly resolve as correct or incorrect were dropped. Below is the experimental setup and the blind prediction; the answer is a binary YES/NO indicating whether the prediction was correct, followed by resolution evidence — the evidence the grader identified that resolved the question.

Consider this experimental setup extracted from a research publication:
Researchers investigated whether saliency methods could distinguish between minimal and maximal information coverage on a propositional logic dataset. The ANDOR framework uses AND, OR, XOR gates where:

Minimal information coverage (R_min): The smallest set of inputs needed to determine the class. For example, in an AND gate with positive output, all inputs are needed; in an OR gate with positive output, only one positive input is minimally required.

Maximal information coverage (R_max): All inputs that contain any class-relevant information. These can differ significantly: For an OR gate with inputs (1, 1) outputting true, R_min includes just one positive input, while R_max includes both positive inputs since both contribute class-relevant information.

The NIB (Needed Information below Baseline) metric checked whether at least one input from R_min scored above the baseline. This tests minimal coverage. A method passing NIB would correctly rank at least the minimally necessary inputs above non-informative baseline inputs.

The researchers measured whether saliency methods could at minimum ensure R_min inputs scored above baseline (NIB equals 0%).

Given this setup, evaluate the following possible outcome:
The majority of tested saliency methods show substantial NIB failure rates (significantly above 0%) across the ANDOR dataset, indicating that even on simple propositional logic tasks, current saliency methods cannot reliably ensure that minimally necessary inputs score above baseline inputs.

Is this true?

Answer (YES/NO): YES